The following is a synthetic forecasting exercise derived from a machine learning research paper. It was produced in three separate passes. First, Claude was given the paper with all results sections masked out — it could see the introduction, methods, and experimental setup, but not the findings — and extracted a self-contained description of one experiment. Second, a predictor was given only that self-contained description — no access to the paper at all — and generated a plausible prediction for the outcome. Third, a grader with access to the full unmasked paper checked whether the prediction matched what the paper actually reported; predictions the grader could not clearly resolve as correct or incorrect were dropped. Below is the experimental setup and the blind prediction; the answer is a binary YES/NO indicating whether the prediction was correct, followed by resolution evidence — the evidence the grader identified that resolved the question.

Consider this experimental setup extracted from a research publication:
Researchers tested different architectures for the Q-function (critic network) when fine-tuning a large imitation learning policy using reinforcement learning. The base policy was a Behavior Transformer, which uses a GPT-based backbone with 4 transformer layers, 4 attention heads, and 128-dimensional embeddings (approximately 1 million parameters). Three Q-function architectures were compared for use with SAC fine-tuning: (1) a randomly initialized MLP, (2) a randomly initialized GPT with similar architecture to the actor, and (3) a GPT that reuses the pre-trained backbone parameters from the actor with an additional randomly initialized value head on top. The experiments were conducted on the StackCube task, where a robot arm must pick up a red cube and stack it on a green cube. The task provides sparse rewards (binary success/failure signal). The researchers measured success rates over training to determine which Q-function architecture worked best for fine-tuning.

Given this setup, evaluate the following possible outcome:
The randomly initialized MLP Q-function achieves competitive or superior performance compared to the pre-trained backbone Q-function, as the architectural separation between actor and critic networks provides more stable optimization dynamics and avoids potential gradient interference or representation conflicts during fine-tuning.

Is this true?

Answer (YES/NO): YES